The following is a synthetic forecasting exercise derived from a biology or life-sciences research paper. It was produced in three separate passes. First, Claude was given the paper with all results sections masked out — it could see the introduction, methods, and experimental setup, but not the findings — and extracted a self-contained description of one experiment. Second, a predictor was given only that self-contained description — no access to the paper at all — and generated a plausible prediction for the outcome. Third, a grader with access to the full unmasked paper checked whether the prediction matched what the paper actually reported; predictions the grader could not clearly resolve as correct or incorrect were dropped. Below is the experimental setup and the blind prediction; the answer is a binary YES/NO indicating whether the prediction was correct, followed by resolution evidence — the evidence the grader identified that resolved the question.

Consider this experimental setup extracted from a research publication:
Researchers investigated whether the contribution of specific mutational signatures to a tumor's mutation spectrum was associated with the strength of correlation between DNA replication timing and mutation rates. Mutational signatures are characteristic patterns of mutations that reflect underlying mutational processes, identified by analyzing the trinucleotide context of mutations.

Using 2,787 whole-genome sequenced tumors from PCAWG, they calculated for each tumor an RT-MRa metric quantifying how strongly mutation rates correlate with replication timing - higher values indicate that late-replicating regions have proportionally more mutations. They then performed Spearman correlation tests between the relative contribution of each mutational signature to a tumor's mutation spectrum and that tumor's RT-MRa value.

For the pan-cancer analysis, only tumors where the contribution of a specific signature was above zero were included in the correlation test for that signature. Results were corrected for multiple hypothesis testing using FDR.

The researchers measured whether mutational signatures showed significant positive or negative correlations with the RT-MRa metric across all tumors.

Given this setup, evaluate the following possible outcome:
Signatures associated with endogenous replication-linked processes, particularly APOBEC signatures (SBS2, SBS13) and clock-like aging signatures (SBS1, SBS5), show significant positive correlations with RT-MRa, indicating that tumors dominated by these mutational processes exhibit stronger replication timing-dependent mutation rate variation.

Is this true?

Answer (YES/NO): NO